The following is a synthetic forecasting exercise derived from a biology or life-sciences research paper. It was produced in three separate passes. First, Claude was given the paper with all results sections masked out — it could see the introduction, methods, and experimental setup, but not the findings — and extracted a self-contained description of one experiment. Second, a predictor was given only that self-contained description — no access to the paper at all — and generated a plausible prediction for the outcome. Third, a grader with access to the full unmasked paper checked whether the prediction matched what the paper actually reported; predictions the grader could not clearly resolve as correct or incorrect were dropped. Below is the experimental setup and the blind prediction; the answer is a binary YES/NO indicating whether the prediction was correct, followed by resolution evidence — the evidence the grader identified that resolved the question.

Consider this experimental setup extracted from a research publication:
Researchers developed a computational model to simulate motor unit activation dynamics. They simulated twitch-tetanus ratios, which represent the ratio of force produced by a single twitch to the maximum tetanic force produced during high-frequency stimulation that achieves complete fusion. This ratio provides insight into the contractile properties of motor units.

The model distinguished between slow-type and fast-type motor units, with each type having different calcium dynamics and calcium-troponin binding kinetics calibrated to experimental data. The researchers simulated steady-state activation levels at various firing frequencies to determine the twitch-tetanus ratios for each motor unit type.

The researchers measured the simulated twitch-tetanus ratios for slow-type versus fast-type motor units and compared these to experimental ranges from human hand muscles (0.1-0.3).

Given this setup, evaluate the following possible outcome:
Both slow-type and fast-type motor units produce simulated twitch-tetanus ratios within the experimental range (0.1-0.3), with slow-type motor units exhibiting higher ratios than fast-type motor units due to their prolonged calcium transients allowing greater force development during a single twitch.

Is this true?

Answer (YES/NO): YES